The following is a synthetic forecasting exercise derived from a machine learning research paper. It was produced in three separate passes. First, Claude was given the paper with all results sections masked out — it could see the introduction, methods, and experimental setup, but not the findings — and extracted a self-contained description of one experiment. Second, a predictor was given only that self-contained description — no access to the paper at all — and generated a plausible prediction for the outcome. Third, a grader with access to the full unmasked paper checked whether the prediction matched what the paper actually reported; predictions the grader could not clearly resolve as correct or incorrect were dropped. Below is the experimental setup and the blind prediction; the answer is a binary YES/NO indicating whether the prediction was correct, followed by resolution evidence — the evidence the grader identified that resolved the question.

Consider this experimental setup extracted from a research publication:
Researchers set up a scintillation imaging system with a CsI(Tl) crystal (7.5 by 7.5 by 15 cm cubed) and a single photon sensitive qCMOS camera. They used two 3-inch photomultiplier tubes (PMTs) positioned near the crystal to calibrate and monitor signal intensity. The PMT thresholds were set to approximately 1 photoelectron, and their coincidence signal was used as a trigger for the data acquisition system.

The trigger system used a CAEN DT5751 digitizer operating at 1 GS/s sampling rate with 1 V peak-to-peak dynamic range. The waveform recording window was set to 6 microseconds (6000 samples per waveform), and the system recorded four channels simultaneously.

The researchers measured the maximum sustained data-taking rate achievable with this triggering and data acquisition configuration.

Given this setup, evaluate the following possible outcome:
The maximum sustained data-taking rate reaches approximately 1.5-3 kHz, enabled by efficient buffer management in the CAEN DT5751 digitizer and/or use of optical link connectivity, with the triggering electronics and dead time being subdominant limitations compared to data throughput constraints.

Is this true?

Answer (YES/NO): NO